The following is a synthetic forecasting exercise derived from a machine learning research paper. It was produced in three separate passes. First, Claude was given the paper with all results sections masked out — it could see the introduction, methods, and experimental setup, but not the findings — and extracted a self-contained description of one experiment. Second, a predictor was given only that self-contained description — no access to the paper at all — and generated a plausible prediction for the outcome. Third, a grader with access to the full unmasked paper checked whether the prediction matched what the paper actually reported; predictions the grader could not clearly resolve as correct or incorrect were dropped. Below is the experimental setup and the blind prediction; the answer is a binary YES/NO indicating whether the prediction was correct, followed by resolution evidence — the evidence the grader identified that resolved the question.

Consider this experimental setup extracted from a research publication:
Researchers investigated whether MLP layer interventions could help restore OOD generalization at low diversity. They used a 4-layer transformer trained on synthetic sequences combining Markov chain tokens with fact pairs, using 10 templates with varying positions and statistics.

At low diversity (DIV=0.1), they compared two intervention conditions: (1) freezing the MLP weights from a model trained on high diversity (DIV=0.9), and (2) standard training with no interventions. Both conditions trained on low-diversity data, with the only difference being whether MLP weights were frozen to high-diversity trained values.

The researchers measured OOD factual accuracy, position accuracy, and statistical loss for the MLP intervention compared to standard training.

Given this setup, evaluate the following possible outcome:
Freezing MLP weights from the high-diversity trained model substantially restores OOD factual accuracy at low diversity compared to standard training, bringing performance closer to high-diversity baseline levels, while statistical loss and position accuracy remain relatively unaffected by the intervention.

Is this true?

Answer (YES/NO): NO